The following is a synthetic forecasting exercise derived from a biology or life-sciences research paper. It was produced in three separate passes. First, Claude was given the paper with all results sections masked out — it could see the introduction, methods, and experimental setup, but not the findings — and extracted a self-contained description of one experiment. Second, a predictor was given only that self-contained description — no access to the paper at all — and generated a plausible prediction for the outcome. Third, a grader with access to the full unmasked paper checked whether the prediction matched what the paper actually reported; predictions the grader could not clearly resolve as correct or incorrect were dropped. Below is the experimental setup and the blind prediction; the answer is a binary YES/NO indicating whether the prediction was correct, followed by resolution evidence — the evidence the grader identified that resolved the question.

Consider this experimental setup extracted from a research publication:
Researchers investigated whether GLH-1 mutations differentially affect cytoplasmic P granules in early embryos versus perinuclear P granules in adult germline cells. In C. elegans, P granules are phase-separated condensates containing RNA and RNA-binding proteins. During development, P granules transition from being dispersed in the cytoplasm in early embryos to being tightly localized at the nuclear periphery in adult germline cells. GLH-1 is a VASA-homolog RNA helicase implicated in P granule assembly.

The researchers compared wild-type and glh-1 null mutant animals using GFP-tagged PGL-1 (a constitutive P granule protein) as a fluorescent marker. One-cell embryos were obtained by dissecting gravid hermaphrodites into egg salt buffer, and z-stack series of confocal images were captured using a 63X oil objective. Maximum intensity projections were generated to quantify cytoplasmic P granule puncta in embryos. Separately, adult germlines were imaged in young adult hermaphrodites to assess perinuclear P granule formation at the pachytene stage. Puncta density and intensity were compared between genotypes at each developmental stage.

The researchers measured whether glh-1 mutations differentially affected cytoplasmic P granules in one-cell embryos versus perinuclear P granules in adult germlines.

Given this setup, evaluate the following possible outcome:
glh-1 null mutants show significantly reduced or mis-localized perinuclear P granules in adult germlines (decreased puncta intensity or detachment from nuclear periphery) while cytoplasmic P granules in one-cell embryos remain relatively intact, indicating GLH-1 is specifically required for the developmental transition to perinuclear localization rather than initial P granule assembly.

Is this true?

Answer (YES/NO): NO